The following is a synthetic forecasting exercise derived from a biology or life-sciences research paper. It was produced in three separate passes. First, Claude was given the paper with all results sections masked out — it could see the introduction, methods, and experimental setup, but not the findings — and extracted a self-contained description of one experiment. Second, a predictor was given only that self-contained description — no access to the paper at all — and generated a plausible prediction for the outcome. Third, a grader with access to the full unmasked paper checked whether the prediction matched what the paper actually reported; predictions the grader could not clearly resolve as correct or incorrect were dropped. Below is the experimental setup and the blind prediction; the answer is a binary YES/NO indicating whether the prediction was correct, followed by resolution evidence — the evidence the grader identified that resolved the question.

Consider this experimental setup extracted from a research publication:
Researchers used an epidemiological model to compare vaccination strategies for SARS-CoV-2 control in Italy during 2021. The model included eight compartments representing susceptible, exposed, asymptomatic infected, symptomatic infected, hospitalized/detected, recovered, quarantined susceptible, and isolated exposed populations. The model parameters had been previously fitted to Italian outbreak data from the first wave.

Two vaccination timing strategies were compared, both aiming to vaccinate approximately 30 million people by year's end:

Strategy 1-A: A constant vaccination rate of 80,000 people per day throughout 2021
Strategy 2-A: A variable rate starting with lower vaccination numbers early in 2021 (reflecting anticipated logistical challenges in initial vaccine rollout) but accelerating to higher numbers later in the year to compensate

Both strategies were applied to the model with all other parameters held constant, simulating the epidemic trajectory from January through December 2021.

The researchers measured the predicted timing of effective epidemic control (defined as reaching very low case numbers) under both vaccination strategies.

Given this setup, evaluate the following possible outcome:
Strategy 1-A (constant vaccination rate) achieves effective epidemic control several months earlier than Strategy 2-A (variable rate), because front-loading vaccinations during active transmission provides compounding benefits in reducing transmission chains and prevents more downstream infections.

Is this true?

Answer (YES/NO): YES